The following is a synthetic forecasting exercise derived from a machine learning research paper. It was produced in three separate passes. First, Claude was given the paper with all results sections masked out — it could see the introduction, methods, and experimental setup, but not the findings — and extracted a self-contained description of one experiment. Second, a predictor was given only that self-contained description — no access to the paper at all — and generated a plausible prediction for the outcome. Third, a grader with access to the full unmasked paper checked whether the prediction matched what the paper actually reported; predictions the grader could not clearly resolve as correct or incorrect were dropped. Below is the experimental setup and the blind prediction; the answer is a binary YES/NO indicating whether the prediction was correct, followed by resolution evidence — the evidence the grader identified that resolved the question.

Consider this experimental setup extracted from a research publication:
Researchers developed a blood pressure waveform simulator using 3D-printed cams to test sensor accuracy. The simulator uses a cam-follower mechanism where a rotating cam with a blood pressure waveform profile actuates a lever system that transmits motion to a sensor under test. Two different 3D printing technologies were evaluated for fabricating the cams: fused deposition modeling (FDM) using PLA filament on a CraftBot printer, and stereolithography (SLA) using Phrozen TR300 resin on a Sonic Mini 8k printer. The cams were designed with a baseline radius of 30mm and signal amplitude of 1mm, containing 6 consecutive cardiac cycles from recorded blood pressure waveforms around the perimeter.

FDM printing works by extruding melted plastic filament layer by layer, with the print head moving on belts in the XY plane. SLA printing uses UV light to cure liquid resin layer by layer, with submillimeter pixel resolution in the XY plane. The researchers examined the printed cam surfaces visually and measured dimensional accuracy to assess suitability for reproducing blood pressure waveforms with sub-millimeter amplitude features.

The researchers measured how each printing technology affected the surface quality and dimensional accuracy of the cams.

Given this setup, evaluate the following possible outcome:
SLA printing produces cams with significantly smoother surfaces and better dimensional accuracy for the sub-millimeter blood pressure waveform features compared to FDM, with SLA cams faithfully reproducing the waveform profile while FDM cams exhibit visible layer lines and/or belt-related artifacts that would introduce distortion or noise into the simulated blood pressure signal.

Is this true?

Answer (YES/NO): NO